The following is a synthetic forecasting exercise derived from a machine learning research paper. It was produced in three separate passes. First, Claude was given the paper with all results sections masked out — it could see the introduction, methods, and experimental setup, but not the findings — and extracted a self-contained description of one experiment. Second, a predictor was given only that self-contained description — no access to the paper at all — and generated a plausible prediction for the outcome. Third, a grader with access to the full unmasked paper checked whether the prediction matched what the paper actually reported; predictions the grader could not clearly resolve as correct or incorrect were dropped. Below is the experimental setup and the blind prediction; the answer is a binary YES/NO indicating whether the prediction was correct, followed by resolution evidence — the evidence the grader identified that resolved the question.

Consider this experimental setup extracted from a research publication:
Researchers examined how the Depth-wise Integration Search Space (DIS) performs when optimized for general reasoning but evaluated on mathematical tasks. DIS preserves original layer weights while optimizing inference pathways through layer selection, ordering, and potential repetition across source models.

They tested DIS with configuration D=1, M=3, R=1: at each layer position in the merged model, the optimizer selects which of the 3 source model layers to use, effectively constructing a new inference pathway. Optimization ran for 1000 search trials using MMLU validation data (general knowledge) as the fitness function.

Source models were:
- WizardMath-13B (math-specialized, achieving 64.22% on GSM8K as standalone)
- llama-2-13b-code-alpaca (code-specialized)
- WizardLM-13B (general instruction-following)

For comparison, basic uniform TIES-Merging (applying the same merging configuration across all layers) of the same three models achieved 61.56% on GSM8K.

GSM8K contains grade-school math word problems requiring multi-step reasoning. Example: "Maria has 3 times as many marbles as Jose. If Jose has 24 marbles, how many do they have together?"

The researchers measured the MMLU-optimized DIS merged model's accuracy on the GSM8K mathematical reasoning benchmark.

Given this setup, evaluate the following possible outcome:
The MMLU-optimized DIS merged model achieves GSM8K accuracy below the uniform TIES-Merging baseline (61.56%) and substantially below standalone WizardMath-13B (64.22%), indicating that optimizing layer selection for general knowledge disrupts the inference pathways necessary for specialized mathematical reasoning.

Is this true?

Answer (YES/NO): YES